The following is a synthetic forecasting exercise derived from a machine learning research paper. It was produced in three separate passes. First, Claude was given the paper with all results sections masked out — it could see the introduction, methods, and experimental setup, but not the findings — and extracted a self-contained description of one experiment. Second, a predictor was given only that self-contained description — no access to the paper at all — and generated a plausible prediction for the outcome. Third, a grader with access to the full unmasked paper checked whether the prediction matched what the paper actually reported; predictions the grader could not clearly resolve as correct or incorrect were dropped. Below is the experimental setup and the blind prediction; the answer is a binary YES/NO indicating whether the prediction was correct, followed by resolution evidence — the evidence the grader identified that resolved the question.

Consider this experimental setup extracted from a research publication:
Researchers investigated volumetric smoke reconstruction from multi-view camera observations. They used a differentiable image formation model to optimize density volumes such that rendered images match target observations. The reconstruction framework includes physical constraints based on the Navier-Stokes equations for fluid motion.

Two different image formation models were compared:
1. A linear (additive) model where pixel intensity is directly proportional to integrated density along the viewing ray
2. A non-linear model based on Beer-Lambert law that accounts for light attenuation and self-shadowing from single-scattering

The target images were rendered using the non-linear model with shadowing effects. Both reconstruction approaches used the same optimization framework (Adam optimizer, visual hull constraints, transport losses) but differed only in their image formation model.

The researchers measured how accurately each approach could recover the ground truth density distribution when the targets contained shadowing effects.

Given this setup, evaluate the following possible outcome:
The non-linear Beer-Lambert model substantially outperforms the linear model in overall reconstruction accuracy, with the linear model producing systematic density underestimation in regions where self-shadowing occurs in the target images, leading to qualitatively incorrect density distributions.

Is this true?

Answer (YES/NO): YES